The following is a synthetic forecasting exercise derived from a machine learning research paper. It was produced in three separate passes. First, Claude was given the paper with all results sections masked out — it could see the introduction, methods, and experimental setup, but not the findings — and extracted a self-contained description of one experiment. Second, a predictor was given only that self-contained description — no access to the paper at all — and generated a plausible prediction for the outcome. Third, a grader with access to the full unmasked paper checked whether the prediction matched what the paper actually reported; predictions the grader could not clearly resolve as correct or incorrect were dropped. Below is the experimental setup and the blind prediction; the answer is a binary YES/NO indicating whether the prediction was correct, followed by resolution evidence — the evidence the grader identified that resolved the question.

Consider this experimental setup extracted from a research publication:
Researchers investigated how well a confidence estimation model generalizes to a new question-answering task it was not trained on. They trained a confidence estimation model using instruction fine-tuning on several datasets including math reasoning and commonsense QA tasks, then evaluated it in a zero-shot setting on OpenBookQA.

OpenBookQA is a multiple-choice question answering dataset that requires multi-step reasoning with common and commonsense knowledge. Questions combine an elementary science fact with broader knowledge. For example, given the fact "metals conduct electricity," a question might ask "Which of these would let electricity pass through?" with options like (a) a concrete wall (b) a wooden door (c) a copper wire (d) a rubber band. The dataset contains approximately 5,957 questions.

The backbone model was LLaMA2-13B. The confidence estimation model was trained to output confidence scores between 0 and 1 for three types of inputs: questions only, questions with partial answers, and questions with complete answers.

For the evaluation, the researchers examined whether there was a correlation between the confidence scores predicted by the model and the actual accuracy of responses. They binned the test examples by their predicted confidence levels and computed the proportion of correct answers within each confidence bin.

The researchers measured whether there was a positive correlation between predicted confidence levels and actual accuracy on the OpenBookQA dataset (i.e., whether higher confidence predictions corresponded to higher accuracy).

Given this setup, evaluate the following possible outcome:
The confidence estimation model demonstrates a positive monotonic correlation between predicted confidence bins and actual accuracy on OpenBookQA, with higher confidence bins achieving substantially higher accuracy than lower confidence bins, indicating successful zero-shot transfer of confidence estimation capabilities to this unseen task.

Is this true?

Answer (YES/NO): YES